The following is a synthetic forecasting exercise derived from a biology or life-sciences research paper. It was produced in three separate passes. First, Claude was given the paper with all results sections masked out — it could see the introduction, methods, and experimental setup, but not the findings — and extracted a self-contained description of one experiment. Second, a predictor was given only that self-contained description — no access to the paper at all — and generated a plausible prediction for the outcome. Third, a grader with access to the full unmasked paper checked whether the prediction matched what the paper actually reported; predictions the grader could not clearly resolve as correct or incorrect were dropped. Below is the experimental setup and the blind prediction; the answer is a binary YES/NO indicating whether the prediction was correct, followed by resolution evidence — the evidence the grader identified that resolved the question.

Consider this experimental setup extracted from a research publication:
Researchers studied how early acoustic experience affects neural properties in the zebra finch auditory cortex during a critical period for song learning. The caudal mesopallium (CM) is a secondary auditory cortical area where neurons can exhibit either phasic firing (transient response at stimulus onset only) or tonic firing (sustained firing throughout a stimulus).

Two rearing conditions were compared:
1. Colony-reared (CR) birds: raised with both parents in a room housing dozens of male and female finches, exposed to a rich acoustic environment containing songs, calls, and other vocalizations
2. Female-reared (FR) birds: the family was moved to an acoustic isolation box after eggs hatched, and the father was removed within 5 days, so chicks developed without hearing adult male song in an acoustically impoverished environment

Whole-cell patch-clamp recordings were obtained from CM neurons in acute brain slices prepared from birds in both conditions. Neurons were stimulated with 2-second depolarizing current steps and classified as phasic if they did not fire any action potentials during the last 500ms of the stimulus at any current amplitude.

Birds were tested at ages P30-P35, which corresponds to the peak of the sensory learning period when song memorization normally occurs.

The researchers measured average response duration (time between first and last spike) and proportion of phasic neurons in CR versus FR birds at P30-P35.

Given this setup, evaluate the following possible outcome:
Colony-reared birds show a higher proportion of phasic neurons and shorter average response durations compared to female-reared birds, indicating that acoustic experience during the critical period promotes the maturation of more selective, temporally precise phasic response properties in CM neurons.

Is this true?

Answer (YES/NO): YES